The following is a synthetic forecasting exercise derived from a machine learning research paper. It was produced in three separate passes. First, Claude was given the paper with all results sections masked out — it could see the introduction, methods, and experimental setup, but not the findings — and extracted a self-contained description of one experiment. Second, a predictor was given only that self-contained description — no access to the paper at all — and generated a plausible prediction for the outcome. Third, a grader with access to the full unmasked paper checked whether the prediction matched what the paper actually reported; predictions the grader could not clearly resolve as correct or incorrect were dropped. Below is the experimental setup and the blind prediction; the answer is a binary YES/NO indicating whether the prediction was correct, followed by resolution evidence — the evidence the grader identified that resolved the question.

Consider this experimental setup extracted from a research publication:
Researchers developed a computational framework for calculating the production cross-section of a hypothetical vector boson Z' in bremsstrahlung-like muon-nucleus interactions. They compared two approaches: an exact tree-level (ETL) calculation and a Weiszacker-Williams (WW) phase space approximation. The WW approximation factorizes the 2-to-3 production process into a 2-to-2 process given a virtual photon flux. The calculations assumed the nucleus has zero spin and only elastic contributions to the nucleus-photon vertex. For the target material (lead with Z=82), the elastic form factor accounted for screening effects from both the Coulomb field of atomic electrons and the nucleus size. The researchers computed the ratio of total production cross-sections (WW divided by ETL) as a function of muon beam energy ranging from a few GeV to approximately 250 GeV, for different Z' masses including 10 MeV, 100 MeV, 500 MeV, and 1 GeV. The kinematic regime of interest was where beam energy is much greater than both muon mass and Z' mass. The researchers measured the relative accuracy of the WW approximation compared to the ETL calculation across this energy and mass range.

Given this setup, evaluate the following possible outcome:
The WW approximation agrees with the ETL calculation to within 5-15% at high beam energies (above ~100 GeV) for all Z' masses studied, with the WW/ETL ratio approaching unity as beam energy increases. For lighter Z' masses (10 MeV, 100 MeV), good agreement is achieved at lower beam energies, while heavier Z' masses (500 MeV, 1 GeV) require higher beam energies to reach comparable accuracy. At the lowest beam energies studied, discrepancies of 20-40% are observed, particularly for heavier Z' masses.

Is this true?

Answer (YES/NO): NO